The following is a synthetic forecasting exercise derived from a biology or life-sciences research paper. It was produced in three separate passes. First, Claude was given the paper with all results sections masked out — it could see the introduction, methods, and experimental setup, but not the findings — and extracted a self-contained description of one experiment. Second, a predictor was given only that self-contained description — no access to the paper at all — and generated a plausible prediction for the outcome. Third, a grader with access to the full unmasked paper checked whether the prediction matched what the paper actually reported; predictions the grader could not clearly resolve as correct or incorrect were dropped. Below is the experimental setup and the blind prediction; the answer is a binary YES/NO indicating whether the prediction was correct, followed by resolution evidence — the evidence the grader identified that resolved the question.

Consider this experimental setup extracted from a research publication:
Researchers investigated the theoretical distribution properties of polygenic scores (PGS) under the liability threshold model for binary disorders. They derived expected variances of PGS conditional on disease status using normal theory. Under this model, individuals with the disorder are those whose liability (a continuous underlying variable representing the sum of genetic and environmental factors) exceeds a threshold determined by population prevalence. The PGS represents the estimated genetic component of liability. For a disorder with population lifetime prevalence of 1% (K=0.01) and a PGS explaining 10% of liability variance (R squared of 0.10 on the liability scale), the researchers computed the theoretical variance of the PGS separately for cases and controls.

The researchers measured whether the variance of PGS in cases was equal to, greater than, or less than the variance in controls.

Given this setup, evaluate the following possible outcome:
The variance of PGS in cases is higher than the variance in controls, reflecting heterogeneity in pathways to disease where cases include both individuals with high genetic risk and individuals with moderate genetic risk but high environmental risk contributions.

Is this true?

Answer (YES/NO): NO